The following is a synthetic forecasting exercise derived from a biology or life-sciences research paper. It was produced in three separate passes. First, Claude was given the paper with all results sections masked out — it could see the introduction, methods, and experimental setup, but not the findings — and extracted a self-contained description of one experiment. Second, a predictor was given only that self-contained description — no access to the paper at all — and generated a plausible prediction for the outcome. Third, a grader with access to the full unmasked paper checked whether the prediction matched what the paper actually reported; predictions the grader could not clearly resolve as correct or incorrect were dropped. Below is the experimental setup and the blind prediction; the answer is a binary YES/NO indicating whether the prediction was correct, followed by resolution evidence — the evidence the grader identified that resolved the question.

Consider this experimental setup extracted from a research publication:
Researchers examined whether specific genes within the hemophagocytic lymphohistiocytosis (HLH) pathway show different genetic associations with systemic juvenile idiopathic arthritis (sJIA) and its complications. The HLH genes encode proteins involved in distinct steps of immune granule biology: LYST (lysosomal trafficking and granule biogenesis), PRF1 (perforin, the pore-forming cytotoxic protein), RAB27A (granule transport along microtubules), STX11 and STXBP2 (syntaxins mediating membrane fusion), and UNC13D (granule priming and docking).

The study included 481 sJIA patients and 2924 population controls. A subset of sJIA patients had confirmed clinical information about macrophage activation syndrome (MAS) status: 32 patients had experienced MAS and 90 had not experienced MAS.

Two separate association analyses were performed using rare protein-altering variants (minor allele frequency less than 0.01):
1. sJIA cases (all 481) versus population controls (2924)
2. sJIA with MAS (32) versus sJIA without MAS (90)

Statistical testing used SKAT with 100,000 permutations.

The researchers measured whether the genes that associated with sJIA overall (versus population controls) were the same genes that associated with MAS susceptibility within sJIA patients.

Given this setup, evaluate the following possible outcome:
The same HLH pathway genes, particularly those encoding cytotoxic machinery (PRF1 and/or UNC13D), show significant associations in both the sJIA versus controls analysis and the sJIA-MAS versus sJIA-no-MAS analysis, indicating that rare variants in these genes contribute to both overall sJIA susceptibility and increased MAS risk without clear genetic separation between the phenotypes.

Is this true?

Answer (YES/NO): NO